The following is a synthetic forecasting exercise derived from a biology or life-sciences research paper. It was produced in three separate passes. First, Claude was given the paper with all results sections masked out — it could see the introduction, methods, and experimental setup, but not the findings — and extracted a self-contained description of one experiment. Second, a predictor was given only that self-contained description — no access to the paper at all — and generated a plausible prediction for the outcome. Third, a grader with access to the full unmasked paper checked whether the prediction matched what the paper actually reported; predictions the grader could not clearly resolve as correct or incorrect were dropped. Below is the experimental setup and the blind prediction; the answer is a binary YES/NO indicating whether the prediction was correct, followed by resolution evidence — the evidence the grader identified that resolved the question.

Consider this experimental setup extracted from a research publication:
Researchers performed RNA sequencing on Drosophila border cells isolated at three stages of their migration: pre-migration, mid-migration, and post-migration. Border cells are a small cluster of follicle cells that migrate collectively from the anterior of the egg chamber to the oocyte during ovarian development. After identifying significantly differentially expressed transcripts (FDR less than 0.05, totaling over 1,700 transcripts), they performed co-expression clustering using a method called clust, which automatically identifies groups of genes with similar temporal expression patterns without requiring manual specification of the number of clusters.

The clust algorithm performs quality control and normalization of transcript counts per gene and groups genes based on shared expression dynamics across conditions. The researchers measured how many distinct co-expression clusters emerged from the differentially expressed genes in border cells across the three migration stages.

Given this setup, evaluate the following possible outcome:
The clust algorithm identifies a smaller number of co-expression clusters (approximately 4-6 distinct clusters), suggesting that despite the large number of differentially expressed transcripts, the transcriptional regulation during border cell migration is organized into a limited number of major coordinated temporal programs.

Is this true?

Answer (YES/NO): NO